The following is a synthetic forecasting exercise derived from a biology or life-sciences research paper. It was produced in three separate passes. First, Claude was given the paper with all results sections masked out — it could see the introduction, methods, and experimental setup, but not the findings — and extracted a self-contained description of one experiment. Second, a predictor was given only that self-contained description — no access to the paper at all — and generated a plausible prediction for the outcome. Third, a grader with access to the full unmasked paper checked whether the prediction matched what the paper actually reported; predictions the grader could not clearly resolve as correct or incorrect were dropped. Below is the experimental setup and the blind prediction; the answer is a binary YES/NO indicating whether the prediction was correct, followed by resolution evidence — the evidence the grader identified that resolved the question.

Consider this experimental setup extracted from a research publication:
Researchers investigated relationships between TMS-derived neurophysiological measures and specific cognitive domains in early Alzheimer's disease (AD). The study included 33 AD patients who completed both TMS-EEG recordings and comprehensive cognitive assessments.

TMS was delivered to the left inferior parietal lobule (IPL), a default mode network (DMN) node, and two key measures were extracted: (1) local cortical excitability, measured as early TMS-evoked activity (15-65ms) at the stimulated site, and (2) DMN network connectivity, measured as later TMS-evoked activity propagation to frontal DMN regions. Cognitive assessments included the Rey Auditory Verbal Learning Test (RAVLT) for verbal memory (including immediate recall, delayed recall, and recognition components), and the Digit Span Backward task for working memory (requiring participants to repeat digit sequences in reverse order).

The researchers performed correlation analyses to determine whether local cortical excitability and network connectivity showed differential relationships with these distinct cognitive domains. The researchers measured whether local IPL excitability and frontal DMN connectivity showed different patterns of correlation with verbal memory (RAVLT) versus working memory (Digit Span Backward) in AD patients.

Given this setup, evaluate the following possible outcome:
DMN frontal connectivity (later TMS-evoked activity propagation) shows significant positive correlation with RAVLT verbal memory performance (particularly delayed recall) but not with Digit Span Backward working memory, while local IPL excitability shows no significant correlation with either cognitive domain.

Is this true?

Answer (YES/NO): NO